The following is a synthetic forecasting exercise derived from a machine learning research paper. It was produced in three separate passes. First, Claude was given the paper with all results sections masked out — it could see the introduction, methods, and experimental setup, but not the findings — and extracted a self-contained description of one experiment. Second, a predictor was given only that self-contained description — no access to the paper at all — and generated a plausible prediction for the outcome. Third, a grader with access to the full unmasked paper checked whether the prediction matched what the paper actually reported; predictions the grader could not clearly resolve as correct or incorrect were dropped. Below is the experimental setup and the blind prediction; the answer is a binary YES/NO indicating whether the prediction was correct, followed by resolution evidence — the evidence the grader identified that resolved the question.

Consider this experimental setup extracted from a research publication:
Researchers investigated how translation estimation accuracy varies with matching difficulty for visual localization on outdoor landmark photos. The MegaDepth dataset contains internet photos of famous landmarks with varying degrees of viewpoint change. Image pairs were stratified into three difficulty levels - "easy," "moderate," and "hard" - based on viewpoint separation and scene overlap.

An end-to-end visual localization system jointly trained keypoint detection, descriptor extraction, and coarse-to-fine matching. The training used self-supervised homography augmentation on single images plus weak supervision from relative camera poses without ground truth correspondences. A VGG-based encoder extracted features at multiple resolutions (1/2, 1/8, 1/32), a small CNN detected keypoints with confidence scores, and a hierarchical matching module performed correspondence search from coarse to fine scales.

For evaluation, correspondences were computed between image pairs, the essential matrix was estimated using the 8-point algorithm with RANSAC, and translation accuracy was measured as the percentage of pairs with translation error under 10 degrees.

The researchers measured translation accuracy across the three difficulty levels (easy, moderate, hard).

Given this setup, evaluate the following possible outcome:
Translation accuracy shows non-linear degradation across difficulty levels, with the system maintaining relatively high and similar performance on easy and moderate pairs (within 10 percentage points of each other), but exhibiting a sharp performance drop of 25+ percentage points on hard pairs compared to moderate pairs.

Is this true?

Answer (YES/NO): NO